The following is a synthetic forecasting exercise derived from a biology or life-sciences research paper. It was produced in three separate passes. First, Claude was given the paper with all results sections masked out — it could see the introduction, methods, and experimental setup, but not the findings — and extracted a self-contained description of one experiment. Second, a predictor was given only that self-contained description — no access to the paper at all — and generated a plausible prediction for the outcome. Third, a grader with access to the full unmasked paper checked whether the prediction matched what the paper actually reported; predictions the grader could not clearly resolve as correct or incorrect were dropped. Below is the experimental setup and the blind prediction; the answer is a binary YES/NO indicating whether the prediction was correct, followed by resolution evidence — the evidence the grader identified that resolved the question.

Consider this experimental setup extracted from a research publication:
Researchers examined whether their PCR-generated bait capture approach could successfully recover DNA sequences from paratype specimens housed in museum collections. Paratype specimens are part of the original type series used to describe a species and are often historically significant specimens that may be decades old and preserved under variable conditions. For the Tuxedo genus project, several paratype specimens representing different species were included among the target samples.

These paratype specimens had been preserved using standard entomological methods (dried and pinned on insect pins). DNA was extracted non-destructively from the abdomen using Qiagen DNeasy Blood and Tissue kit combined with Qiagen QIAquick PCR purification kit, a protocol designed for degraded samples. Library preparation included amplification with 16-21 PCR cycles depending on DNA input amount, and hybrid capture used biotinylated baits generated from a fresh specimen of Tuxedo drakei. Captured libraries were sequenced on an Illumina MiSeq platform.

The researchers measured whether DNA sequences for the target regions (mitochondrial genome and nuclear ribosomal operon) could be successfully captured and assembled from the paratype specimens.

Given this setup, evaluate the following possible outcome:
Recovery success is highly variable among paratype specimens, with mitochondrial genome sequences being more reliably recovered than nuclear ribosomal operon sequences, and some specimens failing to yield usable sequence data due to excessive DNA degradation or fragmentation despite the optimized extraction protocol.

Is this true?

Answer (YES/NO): NO